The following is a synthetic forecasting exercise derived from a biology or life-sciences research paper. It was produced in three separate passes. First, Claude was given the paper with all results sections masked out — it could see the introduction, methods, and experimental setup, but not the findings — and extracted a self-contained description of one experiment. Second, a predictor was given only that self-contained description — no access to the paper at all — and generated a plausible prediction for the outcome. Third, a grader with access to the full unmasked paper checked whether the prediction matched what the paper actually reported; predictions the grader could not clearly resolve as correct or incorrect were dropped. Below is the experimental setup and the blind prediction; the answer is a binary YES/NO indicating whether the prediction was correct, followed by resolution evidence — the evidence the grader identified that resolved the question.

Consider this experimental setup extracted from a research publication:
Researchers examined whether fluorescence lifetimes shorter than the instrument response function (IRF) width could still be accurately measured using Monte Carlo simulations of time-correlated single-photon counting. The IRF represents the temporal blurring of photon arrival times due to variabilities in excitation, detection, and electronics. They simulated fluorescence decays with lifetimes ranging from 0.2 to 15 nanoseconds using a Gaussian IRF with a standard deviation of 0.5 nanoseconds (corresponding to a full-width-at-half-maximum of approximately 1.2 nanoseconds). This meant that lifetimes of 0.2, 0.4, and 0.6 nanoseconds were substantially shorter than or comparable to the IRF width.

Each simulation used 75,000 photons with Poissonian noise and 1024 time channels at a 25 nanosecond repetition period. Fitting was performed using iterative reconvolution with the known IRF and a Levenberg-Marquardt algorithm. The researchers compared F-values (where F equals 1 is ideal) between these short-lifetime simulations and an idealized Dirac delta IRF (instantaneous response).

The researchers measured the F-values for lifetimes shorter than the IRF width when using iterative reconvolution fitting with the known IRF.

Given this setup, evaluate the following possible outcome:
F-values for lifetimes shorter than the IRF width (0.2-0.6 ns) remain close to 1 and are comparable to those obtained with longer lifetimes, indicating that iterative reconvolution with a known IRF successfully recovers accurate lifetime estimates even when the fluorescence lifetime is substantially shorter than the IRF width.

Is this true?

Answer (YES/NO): NO